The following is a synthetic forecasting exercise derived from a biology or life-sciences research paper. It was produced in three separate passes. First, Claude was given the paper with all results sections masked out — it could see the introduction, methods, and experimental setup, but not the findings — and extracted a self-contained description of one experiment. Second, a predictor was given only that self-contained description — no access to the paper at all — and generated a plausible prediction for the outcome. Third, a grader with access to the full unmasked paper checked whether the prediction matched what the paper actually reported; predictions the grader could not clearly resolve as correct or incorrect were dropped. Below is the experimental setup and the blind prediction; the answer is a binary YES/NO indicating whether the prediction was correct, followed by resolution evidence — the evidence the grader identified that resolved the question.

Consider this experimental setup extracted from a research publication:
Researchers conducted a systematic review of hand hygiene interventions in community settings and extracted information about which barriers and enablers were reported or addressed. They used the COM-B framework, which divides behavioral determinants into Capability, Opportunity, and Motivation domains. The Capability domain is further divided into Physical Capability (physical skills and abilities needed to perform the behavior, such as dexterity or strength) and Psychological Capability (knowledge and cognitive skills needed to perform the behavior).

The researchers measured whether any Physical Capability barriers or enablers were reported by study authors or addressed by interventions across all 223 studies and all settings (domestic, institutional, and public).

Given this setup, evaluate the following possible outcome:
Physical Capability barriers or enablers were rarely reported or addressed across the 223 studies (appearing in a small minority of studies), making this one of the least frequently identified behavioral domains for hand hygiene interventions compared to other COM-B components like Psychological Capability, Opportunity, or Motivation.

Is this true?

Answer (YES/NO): NO